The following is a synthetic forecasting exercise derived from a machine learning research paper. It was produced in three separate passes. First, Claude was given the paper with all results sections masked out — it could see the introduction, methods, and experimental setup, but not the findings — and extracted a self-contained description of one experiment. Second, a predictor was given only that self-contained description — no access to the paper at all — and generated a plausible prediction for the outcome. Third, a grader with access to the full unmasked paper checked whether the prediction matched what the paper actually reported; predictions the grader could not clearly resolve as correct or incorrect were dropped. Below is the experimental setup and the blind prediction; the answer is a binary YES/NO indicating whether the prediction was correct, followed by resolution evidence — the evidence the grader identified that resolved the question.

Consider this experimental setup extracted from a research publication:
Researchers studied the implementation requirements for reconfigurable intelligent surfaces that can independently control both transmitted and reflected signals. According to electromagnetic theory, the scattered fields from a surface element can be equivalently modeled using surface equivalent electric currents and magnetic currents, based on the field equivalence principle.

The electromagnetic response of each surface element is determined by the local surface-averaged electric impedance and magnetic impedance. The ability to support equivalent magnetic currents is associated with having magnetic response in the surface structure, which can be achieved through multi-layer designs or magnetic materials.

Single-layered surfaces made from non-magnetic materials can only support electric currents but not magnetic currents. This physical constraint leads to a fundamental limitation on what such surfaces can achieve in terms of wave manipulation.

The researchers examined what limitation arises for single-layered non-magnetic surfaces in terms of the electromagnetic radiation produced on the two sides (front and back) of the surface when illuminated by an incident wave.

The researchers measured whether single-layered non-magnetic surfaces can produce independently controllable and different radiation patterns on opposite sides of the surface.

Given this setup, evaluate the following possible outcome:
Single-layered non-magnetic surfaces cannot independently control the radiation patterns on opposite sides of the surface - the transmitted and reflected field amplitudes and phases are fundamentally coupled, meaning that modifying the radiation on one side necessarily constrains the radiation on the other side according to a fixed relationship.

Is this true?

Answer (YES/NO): YES